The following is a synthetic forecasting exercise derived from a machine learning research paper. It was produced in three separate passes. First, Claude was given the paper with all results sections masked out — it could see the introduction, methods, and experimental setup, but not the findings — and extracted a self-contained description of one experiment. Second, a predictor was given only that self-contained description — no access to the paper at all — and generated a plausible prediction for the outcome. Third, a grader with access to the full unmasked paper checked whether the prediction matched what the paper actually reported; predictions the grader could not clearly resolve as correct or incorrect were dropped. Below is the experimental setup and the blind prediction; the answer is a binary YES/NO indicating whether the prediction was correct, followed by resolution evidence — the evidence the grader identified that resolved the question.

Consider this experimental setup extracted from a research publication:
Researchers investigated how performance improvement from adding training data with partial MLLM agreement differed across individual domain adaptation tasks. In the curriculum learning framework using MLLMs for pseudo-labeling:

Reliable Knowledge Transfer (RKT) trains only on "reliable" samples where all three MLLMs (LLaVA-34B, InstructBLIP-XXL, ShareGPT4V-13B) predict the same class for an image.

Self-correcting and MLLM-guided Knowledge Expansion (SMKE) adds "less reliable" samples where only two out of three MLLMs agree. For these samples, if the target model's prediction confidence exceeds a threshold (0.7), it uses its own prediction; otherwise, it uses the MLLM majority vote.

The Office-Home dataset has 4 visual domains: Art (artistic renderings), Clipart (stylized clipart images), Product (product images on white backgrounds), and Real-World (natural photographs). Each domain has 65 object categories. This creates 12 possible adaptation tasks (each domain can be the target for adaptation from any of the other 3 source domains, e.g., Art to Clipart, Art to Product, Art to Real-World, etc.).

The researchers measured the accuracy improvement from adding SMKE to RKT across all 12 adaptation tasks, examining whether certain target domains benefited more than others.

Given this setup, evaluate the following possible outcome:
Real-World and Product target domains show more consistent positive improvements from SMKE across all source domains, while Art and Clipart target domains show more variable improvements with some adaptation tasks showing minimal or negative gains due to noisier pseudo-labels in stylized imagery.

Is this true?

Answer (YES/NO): NO